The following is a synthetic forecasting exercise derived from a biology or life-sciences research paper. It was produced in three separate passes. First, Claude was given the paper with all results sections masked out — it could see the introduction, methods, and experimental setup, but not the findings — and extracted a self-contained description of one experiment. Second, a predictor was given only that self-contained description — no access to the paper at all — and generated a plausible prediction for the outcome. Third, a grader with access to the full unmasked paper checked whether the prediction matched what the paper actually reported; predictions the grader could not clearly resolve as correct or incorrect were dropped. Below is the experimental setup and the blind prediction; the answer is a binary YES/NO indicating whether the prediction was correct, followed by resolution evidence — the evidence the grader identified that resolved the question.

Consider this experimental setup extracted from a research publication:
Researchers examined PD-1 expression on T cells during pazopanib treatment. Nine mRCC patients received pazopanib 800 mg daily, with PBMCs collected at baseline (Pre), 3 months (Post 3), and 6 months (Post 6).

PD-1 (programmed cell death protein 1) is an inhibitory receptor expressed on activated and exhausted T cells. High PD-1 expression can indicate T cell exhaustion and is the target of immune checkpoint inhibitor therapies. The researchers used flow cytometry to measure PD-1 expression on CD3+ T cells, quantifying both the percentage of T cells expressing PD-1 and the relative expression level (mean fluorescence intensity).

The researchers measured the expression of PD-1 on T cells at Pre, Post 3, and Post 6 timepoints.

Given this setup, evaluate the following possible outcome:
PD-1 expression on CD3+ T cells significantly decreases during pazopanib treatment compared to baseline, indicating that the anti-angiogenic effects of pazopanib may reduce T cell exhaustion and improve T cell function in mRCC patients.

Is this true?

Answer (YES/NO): NO